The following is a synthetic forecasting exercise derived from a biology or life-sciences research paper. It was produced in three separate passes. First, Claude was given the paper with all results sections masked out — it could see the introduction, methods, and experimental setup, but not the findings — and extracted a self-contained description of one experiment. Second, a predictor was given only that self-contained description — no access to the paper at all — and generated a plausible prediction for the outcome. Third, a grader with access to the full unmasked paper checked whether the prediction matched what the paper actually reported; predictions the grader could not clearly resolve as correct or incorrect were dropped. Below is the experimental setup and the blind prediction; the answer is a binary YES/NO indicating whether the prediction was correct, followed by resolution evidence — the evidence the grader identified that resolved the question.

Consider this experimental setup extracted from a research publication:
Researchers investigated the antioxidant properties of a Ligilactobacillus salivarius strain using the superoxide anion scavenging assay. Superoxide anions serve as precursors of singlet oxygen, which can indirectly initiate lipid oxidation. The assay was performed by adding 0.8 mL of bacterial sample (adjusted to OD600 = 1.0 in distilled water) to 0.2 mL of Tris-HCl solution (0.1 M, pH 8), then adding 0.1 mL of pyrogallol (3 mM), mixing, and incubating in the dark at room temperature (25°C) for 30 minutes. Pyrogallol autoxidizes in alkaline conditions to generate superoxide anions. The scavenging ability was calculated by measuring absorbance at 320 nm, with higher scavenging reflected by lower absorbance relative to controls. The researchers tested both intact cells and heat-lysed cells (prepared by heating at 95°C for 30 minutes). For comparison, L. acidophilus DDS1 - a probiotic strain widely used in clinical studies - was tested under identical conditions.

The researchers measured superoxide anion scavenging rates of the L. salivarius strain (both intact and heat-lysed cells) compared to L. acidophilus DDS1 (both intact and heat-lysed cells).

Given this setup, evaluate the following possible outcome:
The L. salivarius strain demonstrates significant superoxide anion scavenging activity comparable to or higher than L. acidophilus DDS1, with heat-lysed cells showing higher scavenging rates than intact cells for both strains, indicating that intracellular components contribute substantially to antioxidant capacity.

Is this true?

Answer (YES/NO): NO